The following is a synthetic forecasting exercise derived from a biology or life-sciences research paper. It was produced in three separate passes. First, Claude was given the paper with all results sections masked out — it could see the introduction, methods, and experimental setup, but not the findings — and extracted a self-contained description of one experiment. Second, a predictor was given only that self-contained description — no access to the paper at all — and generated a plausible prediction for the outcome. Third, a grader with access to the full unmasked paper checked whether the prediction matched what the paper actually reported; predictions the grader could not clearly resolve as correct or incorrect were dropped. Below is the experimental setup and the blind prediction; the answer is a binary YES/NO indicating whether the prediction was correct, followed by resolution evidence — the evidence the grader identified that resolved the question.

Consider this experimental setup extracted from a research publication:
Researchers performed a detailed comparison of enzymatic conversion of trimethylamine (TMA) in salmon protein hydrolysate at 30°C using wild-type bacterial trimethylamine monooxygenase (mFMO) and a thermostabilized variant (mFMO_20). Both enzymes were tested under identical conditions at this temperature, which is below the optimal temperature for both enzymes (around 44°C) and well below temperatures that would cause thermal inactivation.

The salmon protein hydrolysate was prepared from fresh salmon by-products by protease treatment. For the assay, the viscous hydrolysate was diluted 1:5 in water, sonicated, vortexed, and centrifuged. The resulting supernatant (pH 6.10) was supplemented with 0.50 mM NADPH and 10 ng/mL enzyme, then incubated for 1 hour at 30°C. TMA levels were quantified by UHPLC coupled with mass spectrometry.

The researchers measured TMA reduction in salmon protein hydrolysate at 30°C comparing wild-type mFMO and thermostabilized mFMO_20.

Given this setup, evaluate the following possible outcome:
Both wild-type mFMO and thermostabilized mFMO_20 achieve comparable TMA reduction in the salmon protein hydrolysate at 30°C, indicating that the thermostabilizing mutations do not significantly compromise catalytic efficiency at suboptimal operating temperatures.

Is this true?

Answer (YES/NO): NO